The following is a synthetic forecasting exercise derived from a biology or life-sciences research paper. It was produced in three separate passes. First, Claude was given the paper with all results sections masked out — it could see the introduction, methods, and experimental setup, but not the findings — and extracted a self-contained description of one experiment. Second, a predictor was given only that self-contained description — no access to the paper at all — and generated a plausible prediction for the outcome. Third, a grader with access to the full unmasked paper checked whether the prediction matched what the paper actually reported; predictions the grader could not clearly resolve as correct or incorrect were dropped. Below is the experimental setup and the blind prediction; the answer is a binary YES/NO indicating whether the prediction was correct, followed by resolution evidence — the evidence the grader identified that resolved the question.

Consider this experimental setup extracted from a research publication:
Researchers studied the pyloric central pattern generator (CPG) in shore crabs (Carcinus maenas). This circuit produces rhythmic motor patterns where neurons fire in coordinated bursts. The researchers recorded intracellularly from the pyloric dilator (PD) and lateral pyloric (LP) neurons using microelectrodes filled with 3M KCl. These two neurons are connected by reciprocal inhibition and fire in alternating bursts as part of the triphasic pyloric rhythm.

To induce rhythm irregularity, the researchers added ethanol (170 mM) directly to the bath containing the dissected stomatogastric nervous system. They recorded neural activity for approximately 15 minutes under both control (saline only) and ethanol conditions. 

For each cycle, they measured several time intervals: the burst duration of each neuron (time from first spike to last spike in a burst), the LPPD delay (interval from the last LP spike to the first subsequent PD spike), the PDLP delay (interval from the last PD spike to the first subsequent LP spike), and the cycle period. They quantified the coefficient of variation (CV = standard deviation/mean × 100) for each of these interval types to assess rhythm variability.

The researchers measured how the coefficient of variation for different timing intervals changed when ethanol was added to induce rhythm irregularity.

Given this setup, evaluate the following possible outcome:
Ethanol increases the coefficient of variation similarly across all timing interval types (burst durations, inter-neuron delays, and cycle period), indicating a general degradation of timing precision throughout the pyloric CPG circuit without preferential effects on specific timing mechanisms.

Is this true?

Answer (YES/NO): NO